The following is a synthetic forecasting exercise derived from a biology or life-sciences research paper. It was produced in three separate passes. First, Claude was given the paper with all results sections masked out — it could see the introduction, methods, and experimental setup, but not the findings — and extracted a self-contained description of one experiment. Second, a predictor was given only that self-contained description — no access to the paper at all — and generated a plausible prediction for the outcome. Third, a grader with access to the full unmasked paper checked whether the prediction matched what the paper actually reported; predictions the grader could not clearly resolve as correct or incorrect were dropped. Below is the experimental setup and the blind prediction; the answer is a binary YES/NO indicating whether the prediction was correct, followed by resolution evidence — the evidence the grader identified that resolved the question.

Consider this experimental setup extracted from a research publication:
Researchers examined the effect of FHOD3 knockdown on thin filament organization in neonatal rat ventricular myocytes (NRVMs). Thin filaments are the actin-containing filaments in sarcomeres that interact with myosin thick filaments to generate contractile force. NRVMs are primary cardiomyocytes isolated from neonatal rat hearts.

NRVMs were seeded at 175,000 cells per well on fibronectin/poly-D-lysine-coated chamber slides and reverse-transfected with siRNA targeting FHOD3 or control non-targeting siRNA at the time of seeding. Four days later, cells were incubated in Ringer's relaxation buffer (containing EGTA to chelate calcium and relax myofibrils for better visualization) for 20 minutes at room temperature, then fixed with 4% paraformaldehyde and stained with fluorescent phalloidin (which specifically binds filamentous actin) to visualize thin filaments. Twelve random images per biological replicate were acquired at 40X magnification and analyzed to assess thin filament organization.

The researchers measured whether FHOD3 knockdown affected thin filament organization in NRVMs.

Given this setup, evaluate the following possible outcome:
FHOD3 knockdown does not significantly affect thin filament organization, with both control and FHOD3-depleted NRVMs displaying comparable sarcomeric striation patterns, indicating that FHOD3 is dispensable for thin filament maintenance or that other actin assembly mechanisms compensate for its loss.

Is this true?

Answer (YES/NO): NO